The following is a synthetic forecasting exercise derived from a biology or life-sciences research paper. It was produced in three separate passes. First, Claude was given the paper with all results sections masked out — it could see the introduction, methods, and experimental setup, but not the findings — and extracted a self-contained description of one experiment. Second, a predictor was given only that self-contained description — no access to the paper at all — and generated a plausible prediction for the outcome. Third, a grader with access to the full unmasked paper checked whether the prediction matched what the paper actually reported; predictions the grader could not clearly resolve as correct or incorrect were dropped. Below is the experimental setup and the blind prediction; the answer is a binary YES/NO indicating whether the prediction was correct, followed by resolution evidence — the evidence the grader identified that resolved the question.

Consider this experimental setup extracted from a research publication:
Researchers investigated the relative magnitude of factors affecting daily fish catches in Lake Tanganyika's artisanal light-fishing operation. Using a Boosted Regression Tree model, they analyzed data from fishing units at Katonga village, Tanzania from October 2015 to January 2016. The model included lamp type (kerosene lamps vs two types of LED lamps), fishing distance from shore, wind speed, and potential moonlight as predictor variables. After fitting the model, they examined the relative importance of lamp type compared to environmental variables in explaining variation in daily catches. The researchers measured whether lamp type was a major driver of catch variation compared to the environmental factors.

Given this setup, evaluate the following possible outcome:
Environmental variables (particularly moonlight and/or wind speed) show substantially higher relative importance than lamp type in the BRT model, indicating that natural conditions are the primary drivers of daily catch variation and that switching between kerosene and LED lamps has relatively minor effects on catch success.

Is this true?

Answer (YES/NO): YES